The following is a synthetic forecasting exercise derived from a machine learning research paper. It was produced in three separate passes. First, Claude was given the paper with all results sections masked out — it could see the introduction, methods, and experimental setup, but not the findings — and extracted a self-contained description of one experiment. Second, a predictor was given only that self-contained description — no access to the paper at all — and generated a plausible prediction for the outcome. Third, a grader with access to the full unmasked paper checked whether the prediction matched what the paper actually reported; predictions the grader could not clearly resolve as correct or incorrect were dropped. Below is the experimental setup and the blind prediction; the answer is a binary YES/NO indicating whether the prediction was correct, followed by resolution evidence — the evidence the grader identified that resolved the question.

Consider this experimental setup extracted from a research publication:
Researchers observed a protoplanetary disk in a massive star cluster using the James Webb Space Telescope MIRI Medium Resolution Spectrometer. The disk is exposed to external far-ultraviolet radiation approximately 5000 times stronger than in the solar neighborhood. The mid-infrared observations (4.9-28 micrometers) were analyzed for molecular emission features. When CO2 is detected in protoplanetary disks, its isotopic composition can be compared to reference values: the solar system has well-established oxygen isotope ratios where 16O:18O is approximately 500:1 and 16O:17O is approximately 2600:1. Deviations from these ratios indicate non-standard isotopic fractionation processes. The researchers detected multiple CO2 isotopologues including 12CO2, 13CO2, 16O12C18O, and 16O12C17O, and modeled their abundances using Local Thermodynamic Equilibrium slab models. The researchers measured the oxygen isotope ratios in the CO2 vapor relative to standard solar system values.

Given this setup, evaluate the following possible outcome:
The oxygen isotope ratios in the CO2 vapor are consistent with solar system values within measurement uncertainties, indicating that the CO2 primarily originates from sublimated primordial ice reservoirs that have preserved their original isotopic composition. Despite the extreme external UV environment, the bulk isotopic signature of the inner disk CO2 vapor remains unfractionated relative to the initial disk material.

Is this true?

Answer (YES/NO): NO